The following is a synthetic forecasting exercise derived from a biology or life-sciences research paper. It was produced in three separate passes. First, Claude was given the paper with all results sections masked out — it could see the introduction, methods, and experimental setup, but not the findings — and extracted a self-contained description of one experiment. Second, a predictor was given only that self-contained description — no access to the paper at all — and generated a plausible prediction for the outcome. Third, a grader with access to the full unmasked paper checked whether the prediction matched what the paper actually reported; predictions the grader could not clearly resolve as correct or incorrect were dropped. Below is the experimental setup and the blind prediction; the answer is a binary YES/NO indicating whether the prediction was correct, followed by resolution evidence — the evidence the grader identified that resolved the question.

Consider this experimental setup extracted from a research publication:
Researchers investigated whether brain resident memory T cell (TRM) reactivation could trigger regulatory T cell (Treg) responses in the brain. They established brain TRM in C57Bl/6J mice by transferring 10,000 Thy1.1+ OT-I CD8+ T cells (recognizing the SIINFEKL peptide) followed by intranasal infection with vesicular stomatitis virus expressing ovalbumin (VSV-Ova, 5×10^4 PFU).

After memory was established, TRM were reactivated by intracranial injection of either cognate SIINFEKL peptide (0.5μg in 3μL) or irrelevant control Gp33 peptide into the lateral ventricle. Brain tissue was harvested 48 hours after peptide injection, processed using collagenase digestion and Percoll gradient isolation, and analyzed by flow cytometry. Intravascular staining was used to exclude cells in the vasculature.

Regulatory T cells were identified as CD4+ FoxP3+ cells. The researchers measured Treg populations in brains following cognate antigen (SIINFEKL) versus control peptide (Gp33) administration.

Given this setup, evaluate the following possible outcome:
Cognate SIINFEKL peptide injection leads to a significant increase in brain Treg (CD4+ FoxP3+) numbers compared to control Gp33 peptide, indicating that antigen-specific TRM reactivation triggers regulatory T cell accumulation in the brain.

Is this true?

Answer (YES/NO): YES